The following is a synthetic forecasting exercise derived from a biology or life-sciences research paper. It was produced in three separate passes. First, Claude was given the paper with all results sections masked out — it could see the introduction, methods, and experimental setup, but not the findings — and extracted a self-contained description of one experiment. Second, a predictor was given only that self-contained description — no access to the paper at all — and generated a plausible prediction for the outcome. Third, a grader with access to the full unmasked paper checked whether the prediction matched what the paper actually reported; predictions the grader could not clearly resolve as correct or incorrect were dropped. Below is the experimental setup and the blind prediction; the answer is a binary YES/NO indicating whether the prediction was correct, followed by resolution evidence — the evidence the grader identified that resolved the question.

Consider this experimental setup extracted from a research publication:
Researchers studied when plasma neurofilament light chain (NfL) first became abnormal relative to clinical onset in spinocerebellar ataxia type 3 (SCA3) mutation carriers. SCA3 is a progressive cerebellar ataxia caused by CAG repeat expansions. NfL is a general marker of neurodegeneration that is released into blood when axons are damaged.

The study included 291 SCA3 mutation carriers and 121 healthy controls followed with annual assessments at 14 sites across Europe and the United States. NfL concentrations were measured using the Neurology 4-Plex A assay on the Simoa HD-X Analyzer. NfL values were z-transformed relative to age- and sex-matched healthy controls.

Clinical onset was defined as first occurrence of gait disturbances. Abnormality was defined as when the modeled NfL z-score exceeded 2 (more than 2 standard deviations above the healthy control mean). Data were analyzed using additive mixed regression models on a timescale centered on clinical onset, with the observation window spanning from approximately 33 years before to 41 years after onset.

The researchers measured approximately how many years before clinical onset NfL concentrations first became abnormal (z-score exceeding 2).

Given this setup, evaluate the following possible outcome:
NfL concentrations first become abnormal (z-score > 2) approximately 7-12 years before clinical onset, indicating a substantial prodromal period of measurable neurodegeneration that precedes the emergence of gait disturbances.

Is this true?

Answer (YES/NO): NO